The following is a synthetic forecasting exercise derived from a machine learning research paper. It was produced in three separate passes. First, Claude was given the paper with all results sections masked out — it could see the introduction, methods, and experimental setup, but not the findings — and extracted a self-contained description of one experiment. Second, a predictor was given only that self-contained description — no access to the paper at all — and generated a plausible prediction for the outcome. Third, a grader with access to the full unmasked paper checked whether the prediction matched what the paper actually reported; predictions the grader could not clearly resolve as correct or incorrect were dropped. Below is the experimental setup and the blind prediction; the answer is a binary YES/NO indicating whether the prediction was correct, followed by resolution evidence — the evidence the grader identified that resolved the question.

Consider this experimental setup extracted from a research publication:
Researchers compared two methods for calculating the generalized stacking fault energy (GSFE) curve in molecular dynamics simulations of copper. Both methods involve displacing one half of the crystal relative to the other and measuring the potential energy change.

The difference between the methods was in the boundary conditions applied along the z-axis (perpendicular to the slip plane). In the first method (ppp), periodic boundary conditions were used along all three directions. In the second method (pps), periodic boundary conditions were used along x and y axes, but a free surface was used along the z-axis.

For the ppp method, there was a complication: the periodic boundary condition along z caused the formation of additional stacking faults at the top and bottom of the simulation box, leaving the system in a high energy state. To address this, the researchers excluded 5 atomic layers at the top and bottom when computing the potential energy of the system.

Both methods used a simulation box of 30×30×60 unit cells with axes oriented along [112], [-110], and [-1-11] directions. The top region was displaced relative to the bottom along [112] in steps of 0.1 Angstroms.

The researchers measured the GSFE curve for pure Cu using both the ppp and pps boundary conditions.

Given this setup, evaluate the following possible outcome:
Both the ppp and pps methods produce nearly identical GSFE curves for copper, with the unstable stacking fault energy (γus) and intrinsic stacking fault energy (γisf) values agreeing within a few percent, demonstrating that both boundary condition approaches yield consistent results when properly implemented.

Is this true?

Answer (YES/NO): YES